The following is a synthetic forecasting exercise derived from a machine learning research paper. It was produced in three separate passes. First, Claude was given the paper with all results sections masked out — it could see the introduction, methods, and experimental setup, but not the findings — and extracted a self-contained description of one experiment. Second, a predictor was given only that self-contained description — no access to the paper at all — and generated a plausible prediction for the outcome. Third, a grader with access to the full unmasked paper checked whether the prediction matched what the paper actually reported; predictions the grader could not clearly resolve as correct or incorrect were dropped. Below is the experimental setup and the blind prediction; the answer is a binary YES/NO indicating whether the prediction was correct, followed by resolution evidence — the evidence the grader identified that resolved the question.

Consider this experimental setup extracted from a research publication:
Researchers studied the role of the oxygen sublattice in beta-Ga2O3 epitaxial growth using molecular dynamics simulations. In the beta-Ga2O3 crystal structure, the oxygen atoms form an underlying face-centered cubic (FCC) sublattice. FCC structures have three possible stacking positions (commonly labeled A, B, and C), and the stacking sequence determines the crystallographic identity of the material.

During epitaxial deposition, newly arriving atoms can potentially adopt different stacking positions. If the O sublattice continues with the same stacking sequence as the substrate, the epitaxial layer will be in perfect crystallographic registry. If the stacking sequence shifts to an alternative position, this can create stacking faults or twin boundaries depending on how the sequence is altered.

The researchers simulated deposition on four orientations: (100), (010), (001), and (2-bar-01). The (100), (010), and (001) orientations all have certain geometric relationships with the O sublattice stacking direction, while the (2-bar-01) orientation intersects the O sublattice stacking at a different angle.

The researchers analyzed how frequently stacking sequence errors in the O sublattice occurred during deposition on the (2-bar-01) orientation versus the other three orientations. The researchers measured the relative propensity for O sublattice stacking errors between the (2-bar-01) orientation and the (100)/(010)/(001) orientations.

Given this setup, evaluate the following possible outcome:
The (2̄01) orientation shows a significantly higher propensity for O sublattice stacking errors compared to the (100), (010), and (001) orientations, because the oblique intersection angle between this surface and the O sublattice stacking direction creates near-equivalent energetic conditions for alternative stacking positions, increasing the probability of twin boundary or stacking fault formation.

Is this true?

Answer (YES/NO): YES